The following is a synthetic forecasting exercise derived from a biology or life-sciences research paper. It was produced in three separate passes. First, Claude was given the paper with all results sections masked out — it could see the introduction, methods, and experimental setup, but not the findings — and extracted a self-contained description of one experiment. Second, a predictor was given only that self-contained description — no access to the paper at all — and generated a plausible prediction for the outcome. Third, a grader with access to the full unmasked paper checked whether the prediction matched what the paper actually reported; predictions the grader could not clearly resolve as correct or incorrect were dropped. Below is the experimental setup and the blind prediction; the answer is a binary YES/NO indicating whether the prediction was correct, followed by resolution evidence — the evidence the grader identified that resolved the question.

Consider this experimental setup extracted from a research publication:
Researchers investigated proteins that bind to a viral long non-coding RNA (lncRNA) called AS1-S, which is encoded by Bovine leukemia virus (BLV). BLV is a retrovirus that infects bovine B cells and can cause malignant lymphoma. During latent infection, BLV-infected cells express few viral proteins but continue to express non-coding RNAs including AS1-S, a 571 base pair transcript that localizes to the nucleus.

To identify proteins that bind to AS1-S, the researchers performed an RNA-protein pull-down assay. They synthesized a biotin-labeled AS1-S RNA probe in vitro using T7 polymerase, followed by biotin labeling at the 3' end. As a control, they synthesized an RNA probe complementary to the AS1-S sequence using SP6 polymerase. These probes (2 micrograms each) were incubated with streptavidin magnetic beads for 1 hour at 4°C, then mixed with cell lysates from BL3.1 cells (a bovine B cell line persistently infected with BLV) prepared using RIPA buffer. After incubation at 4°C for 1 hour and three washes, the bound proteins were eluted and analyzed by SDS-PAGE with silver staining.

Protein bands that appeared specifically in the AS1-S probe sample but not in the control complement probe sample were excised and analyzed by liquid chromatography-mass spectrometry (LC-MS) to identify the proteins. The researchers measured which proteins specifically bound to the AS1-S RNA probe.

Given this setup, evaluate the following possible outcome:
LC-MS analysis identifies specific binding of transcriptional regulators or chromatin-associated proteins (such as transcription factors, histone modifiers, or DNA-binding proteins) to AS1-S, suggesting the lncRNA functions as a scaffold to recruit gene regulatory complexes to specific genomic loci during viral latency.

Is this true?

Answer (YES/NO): NO